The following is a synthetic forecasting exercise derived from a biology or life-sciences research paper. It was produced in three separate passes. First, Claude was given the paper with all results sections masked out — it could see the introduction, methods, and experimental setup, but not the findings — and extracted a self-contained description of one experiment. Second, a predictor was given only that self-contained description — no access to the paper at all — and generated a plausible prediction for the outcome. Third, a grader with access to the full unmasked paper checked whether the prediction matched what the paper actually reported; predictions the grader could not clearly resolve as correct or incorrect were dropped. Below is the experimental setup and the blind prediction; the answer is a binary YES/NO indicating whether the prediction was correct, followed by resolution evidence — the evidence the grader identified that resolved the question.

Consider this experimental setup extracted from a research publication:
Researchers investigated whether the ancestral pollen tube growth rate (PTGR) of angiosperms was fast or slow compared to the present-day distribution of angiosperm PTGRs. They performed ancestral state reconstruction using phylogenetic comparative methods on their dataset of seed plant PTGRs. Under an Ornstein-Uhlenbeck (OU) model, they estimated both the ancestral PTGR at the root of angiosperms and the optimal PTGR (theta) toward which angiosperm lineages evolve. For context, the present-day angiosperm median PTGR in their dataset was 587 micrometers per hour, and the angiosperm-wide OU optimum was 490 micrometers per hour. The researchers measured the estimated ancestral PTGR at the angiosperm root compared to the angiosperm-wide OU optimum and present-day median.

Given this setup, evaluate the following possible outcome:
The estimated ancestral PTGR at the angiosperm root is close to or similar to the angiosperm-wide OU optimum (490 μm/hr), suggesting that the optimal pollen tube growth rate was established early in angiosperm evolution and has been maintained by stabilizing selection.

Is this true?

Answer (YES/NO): NO